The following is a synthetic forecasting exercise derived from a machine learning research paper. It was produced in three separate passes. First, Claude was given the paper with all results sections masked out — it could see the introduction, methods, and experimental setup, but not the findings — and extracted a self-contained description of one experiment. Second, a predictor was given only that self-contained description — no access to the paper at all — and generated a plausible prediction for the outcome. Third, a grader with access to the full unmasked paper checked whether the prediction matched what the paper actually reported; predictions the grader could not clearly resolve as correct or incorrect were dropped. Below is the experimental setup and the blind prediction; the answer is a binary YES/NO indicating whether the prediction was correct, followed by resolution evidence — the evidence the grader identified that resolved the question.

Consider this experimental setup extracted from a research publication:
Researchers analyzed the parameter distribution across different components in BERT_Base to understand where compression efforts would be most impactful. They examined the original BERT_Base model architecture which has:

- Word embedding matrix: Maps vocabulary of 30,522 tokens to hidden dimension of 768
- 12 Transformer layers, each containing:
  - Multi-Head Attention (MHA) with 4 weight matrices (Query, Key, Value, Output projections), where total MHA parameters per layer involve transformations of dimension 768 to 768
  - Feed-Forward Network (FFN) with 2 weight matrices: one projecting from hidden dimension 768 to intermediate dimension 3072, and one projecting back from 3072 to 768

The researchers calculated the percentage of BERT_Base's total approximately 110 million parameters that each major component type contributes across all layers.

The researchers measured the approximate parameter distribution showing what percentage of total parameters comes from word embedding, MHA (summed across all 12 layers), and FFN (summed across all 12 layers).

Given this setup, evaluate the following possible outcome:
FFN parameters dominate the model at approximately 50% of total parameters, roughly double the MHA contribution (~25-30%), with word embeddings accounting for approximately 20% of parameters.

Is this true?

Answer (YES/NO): YES